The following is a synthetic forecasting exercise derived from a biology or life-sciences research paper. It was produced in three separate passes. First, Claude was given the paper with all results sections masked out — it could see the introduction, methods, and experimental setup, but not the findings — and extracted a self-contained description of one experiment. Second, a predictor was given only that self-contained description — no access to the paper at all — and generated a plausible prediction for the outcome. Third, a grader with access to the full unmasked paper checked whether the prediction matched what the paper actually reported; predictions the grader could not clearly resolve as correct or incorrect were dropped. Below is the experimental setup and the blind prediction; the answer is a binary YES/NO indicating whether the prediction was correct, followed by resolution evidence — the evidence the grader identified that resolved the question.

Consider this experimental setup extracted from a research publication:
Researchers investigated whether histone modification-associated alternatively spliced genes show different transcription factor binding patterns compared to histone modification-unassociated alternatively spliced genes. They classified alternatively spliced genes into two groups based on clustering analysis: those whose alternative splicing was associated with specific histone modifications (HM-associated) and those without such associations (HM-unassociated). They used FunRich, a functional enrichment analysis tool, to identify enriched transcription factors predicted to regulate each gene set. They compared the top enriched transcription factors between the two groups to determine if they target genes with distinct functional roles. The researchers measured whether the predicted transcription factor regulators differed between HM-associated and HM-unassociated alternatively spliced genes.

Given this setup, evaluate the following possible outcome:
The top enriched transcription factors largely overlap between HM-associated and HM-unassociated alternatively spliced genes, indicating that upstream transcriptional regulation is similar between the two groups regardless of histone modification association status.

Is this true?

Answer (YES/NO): NO